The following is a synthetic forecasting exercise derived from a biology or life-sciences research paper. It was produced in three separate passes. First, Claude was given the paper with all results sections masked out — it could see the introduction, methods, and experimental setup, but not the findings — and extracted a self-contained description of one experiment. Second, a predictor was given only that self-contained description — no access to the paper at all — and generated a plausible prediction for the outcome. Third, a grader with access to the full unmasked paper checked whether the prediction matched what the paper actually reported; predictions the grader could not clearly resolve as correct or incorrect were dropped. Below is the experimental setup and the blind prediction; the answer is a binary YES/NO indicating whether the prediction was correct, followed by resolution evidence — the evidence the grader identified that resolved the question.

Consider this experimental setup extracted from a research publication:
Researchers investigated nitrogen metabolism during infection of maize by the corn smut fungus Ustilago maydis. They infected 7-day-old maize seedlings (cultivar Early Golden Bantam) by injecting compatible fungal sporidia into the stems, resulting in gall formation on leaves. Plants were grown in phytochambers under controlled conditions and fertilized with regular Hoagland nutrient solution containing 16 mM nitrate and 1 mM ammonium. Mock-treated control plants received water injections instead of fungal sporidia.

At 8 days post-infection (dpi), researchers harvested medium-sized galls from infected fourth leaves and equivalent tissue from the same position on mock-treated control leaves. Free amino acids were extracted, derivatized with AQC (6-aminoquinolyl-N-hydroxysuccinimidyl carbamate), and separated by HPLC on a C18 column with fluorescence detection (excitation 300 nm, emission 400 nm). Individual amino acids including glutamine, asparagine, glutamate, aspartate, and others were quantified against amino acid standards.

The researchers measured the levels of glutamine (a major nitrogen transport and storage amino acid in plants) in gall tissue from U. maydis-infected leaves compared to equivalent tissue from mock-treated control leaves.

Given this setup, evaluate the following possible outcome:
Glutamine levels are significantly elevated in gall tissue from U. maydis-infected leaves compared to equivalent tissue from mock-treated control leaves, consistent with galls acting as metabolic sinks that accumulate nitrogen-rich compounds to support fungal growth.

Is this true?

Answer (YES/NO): YES